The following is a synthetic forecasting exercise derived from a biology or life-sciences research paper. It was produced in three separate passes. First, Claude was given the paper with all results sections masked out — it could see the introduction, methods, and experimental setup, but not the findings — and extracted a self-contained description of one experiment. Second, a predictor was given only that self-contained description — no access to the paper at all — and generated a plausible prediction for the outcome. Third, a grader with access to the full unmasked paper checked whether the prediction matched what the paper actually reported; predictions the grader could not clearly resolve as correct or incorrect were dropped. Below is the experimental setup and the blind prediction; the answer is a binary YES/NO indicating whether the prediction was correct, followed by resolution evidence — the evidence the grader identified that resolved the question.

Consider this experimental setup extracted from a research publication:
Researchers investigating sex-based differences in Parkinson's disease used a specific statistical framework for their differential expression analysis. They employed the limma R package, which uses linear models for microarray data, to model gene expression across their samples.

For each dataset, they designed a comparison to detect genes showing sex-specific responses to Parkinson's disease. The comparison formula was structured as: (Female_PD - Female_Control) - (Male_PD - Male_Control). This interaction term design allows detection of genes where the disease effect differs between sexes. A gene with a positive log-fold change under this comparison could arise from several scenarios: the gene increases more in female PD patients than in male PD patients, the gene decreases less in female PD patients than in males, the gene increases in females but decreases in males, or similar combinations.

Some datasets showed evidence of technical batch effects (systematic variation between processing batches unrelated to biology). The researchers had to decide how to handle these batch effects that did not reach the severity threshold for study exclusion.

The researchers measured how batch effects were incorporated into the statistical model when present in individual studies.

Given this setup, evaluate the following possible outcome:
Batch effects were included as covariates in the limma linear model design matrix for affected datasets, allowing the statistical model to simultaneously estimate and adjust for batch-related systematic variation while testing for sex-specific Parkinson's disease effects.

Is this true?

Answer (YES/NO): YES